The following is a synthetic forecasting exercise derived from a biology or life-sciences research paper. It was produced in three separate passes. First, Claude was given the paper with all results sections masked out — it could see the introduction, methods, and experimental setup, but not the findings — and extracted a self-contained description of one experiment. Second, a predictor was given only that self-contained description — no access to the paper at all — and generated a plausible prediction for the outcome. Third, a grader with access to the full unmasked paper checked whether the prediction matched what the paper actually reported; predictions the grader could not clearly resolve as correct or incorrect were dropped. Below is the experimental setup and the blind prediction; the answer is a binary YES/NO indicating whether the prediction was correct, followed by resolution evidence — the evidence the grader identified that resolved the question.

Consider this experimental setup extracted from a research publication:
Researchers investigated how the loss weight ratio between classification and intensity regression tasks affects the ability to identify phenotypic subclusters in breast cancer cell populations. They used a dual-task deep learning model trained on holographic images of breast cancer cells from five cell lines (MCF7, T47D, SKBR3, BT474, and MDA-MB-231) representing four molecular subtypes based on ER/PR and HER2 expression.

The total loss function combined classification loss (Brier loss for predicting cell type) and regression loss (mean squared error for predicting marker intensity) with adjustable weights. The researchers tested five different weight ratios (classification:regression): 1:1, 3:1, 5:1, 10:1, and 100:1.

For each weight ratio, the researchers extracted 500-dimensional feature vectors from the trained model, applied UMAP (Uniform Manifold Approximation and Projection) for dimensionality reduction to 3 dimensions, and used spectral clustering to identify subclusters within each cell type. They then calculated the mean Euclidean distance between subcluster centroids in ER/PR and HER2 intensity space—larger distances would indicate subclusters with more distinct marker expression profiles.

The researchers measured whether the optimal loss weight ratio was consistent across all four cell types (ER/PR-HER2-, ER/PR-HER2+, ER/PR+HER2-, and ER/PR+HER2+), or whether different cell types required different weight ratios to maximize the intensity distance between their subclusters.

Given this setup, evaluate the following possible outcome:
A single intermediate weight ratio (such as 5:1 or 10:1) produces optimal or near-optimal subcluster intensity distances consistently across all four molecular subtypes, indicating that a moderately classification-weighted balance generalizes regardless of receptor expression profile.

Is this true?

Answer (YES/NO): NO